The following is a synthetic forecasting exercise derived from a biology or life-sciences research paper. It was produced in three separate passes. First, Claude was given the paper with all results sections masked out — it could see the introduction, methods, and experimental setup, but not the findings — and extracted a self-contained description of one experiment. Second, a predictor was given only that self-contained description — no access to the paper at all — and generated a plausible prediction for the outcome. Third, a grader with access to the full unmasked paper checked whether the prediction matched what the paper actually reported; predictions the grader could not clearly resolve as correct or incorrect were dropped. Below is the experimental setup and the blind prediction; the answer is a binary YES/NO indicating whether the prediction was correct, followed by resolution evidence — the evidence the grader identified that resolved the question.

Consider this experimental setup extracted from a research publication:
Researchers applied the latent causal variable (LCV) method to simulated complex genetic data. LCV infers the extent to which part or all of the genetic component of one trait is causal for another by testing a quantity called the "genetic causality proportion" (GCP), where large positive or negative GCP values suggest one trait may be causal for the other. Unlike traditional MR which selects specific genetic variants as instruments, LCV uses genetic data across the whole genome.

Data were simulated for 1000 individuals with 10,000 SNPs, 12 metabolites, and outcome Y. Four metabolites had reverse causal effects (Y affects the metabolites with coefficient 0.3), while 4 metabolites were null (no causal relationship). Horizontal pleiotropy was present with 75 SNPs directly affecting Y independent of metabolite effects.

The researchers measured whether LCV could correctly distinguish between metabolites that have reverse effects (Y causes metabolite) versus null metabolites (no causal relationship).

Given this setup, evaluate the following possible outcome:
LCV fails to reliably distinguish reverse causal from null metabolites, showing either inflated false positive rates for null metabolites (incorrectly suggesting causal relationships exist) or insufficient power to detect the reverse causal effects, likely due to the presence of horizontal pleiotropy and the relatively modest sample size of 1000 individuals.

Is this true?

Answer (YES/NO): YES